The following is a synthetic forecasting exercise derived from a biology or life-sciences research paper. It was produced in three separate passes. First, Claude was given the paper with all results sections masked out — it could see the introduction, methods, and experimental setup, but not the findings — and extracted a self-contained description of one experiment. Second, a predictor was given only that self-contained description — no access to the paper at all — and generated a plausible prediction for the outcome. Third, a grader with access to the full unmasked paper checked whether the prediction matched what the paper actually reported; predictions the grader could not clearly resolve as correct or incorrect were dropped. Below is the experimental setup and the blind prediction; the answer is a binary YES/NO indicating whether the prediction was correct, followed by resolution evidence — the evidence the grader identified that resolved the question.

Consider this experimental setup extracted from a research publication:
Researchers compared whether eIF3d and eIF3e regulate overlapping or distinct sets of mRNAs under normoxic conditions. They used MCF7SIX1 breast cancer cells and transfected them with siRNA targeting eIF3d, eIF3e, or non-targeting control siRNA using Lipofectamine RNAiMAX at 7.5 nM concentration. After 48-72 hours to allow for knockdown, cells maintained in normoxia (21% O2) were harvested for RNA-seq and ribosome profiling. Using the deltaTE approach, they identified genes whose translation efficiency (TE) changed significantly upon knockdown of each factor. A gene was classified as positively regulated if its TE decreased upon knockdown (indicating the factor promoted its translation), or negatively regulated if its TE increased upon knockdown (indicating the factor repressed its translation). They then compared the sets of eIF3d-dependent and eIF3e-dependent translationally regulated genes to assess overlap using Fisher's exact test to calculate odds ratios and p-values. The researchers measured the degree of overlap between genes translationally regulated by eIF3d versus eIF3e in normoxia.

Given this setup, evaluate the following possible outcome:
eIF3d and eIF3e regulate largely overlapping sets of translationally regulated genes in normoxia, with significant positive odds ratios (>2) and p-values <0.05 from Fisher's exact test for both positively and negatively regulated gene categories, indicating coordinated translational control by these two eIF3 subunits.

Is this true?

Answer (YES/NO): NO